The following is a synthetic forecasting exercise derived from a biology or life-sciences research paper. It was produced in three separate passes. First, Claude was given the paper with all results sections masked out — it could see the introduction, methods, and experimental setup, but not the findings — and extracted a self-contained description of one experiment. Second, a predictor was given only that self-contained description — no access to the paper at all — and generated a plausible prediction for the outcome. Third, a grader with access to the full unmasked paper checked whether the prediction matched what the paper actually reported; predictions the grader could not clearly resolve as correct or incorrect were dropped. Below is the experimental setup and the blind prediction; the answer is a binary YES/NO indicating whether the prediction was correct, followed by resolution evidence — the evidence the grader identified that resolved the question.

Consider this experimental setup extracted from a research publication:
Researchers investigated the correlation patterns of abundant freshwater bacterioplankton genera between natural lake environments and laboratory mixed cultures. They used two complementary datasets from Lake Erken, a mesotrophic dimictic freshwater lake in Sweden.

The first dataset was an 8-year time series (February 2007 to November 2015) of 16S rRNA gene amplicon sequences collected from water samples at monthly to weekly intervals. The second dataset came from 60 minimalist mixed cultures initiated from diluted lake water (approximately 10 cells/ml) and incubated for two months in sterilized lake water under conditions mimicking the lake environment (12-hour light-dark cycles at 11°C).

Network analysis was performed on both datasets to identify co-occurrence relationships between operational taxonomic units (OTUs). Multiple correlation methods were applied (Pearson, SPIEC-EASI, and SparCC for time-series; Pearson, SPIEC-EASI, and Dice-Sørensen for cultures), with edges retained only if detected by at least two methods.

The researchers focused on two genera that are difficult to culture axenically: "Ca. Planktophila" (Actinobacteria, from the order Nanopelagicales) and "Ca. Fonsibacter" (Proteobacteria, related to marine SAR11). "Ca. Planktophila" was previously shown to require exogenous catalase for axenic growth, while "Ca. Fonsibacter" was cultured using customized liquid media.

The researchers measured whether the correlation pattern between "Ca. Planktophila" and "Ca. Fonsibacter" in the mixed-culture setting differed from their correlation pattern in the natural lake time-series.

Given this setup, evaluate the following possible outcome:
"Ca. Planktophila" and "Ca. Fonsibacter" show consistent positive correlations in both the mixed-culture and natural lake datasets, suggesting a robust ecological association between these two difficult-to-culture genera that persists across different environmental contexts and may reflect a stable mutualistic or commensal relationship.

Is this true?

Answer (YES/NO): NO